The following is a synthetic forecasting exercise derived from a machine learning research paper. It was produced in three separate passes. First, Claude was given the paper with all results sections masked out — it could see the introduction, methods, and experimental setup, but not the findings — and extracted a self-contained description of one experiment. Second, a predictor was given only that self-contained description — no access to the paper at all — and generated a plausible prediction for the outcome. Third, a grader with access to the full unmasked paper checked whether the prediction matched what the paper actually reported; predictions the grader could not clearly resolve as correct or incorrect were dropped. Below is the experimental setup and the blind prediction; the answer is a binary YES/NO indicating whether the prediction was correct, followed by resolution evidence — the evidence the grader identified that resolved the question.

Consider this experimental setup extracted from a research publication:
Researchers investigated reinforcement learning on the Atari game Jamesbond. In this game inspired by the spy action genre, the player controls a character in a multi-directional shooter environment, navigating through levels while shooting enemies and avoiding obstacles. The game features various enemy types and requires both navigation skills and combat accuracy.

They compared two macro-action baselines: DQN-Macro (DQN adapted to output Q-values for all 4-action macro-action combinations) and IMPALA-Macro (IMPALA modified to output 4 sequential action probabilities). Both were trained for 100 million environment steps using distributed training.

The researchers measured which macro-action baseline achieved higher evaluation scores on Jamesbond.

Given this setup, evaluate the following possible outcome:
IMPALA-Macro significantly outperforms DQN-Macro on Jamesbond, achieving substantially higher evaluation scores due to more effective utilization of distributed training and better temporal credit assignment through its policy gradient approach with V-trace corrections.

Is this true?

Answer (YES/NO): YES